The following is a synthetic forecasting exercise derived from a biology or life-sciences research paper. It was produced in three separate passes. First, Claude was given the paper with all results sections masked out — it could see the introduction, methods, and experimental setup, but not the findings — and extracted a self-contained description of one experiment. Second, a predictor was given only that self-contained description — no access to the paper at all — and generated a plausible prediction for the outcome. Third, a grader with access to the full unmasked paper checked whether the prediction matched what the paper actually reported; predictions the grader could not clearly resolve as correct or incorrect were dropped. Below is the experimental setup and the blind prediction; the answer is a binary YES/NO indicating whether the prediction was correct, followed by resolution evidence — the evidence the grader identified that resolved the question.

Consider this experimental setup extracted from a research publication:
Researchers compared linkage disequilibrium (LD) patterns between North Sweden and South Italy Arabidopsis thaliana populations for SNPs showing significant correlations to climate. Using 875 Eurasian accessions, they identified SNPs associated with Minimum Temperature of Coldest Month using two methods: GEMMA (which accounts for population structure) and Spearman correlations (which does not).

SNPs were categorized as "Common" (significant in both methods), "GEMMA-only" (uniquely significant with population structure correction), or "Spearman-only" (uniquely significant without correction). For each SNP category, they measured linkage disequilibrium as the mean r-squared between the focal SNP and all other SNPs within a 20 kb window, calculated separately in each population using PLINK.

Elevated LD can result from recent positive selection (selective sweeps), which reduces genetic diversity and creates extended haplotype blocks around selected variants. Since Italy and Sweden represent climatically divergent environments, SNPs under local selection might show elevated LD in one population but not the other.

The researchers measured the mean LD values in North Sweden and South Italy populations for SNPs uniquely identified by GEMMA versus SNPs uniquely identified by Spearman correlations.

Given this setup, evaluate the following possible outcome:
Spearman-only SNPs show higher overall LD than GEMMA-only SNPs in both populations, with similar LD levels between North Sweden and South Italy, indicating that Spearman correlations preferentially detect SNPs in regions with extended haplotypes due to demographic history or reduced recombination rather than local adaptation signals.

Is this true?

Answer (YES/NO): NO